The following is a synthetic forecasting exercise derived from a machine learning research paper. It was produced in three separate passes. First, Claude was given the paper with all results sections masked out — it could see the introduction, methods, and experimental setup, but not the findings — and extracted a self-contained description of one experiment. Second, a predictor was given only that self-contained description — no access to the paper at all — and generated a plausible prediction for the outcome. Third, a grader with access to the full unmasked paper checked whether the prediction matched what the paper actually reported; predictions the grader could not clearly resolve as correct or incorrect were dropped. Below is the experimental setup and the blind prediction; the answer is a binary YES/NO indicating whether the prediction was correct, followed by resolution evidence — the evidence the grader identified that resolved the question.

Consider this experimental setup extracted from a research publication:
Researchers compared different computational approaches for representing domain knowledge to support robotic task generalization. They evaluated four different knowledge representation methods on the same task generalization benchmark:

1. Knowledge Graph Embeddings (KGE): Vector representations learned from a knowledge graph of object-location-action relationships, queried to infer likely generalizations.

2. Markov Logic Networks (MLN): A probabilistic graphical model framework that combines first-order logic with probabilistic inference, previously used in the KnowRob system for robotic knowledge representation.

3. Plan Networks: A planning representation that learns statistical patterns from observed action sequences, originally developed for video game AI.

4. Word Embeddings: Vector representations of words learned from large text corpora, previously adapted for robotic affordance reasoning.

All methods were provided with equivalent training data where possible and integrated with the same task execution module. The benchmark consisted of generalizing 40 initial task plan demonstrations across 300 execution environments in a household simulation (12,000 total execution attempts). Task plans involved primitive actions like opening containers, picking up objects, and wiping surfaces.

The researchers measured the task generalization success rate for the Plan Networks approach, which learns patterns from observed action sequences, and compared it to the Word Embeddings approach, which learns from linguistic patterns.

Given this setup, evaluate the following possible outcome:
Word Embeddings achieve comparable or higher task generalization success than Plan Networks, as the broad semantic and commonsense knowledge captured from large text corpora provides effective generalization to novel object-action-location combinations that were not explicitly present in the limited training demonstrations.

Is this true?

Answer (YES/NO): NO